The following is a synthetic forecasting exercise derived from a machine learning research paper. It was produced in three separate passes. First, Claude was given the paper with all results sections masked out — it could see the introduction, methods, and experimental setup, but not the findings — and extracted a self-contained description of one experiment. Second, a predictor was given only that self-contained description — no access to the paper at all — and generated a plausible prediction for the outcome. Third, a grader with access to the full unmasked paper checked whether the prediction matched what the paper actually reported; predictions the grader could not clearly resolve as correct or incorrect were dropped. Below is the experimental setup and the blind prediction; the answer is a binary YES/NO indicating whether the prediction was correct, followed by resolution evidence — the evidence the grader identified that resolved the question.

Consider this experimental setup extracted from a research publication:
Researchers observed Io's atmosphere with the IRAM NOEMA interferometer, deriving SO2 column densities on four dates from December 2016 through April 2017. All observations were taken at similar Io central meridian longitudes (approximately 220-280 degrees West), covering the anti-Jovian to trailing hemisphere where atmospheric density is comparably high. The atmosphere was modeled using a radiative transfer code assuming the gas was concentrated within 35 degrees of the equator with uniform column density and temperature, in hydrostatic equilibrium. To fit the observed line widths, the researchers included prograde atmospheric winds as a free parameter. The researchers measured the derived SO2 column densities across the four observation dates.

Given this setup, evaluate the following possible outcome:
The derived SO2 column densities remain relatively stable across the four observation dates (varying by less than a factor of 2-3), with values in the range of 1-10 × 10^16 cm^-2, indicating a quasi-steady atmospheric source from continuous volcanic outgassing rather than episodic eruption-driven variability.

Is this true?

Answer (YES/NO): NO